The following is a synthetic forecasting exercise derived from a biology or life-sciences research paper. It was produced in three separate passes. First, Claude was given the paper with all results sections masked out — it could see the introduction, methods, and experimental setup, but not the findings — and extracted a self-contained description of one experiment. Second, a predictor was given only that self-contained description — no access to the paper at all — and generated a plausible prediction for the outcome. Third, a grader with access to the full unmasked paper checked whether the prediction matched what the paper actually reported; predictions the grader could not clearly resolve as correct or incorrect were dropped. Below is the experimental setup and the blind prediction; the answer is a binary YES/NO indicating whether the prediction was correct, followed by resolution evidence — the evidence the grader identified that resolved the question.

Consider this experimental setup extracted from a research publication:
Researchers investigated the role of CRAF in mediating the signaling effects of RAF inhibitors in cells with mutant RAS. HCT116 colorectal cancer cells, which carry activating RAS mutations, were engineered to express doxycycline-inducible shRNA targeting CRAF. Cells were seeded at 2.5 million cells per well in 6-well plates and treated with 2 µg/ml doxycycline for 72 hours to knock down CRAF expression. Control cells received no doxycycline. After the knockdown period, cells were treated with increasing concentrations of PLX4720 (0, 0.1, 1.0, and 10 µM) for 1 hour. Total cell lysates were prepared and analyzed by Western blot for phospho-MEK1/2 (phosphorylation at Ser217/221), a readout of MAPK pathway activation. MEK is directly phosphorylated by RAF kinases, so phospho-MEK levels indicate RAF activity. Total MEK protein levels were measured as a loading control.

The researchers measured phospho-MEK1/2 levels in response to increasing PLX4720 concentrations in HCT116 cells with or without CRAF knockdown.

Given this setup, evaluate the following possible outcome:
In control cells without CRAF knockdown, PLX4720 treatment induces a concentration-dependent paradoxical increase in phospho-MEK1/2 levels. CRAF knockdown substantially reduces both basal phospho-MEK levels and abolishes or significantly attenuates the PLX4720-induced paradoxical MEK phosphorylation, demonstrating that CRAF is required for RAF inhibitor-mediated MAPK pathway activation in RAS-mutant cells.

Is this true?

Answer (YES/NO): NO